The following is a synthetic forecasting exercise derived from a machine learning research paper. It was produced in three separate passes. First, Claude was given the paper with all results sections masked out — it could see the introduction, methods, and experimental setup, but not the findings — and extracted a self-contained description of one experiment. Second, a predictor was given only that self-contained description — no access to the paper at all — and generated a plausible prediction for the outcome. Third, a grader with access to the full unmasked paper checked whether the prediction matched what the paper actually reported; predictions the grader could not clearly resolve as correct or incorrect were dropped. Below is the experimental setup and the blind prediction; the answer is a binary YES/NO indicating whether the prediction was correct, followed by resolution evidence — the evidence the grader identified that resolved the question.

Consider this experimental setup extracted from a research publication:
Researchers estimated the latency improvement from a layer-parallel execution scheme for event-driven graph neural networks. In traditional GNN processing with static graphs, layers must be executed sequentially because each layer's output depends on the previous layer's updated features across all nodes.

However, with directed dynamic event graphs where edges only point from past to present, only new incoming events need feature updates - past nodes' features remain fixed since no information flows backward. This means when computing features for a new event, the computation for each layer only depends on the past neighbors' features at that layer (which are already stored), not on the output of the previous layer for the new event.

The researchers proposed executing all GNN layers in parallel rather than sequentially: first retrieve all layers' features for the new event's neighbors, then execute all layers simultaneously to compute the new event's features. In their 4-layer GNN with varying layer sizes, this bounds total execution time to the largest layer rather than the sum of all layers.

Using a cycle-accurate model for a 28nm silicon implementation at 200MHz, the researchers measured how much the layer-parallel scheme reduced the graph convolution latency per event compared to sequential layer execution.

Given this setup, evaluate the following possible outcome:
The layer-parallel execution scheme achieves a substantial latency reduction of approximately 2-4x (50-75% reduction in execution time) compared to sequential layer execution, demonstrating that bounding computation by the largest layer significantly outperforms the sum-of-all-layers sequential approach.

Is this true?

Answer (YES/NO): YES